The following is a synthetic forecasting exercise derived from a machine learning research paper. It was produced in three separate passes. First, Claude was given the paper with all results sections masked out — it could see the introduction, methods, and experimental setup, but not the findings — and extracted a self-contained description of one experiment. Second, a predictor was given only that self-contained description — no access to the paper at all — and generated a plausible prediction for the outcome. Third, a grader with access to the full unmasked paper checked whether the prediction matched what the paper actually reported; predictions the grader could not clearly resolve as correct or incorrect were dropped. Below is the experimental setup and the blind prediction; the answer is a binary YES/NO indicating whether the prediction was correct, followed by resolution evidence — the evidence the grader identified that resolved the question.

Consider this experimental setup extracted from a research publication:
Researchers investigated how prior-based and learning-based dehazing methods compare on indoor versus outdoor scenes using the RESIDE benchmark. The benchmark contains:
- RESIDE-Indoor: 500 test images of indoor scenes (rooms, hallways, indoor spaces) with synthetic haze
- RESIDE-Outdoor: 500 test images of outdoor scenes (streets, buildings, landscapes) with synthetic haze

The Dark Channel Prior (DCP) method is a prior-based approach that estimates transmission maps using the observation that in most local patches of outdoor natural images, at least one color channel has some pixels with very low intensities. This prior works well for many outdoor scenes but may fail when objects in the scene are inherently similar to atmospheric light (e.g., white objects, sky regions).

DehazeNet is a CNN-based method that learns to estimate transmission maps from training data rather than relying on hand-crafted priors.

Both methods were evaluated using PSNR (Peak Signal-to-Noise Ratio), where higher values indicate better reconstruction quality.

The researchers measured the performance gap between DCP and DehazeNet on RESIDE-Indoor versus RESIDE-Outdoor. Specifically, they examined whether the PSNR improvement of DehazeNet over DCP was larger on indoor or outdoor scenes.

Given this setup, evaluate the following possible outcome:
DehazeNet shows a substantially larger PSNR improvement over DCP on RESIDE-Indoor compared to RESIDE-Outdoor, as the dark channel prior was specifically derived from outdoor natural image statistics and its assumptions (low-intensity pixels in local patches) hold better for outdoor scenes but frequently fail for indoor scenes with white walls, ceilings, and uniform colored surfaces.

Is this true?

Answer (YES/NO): YES